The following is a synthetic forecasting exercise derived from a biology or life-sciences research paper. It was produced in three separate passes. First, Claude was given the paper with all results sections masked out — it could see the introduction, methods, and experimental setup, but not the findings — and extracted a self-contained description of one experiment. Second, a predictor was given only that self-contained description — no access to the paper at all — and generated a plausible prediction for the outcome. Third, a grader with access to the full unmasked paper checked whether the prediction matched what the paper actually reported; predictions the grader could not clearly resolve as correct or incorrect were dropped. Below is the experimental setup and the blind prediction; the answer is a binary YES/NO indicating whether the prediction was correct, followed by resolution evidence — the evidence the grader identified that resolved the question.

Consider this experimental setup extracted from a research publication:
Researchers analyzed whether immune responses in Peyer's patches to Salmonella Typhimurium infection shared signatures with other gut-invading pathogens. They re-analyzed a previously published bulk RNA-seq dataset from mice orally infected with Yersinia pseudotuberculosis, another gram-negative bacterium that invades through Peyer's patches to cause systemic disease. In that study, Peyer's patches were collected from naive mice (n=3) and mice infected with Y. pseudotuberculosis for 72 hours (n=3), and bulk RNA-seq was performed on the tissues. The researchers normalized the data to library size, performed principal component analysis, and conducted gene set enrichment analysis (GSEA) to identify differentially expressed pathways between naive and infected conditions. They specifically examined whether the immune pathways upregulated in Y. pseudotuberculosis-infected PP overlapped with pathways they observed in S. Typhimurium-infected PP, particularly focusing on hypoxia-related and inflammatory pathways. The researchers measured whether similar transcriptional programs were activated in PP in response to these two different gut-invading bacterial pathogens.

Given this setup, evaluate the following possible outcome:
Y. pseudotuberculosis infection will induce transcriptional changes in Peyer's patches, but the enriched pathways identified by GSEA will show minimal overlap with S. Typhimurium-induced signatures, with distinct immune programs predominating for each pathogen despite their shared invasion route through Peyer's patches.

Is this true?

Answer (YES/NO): NO